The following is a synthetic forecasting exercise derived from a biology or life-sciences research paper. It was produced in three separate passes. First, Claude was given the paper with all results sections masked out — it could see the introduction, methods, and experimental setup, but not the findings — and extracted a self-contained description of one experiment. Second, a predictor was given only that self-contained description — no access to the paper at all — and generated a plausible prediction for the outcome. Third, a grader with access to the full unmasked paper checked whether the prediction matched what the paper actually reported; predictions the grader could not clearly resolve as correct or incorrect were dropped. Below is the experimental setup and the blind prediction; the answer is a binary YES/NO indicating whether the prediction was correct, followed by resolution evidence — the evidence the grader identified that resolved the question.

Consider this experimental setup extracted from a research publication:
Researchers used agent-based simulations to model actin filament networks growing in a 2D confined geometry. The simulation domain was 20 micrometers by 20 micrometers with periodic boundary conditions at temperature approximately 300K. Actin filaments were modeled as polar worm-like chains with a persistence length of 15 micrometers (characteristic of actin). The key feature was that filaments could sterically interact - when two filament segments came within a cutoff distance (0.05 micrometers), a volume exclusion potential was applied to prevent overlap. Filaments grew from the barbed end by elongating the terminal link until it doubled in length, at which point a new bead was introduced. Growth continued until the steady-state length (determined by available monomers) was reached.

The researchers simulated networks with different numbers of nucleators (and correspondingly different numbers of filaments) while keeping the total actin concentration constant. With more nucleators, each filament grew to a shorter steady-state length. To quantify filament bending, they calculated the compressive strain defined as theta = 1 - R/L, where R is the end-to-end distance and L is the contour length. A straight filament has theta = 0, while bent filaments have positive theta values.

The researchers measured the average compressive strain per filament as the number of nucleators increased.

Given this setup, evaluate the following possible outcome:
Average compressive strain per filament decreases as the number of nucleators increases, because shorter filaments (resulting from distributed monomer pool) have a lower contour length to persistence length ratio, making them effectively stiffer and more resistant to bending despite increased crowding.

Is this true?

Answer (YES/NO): NO